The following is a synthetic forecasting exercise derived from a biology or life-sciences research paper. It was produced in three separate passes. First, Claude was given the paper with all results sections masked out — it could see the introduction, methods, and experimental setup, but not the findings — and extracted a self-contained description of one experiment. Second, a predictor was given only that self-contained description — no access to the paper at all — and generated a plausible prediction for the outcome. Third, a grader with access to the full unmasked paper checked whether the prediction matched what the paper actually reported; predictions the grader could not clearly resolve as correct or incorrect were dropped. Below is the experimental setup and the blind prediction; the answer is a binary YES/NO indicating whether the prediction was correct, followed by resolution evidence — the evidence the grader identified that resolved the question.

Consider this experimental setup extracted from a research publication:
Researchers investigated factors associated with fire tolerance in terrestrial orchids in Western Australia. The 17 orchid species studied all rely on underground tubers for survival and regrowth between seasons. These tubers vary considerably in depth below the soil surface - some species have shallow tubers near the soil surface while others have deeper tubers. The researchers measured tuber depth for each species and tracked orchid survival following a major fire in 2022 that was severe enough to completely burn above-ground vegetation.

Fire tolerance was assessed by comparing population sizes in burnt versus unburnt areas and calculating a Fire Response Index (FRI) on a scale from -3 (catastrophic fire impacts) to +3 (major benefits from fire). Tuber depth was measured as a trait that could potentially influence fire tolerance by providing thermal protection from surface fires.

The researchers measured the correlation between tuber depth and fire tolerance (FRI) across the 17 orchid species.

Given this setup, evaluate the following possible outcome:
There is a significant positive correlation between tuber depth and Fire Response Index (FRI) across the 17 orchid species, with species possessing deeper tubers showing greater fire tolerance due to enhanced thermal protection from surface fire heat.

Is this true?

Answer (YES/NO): YES